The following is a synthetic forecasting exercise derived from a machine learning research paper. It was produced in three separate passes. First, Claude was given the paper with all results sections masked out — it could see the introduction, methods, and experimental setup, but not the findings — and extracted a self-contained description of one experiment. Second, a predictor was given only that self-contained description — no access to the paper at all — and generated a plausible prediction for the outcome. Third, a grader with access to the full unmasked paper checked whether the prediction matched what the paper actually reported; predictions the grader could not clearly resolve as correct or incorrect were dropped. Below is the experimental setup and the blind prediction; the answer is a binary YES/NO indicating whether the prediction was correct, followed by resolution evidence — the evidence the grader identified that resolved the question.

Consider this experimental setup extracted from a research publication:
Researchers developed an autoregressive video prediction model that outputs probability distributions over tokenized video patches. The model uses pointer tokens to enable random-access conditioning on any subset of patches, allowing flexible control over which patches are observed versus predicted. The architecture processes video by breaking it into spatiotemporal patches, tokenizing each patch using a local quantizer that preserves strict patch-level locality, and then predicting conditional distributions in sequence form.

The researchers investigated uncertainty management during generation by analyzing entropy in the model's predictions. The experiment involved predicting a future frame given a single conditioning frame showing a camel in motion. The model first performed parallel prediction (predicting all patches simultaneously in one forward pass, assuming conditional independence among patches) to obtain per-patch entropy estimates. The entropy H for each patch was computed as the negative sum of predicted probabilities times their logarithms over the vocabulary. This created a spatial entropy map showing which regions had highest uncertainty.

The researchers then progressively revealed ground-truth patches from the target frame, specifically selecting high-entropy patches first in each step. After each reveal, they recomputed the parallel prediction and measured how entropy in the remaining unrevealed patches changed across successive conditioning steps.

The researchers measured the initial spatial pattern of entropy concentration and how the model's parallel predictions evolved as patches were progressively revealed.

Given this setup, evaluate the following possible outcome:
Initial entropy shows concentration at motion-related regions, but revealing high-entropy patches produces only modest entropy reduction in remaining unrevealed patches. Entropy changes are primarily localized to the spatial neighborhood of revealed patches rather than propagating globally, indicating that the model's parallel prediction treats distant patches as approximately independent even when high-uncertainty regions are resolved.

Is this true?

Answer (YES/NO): NO